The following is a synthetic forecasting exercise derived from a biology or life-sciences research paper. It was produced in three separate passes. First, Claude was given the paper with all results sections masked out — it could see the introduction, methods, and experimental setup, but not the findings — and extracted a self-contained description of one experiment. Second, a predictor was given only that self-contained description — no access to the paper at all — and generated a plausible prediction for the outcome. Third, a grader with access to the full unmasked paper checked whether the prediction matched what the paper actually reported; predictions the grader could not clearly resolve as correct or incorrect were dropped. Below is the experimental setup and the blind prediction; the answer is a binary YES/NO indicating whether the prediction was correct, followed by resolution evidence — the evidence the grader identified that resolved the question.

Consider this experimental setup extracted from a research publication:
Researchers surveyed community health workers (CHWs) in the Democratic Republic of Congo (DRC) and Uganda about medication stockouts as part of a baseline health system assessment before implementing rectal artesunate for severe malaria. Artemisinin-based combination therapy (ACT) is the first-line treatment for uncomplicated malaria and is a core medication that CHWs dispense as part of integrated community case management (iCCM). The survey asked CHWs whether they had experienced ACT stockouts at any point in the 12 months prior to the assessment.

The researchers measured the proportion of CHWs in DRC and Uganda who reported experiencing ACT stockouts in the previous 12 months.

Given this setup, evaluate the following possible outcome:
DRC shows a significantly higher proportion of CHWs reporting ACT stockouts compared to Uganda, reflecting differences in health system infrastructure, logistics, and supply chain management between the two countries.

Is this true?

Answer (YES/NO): NO